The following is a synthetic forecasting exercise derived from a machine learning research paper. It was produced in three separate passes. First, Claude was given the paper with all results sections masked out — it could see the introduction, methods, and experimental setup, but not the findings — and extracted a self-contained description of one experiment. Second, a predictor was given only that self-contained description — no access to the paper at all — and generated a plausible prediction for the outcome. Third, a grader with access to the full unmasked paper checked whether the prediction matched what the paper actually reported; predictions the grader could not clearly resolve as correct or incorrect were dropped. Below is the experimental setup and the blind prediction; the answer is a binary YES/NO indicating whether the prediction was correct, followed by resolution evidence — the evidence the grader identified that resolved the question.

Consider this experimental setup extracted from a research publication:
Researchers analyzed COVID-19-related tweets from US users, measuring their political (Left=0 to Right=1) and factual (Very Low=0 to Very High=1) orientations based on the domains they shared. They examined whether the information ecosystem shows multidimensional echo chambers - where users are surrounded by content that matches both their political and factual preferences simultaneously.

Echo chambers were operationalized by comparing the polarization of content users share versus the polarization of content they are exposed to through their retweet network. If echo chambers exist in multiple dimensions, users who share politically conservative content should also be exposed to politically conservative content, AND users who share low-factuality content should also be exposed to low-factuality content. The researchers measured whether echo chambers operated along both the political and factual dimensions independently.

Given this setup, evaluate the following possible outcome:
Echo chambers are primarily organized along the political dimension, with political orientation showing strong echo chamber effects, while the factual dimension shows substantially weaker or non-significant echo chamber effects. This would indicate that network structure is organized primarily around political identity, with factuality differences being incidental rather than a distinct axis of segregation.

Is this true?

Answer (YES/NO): NO